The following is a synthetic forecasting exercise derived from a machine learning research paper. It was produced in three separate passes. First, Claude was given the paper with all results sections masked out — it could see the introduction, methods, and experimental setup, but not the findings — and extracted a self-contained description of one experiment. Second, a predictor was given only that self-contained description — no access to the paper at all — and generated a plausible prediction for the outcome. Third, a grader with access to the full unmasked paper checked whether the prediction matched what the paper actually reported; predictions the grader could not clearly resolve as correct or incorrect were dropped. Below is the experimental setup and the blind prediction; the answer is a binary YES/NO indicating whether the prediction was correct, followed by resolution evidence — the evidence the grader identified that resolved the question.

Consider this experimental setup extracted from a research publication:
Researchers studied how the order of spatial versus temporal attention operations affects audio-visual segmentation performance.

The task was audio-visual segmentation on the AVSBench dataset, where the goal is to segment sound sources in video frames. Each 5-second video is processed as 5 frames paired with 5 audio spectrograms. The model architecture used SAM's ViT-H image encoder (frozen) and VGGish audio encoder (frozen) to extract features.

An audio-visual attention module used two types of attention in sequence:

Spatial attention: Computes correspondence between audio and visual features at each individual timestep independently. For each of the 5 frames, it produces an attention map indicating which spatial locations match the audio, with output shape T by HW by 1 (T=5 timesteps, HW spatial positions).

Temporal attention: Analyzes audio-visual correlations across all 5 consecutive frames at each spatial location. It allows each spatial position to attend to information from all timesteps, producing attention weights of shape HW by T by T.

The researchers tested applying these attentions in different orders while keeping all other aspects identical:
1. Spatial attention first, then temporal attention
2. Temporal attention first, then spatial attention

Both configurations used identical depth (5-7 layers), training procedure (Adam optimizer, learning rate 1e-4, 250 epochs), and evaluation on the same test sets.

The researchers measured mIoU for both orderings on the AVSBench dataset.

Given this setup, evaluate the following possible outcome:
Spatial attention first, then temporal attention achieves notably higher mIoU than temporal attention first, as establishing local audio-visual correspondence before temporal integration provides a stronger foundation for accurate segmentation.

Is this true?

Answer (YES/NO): NO